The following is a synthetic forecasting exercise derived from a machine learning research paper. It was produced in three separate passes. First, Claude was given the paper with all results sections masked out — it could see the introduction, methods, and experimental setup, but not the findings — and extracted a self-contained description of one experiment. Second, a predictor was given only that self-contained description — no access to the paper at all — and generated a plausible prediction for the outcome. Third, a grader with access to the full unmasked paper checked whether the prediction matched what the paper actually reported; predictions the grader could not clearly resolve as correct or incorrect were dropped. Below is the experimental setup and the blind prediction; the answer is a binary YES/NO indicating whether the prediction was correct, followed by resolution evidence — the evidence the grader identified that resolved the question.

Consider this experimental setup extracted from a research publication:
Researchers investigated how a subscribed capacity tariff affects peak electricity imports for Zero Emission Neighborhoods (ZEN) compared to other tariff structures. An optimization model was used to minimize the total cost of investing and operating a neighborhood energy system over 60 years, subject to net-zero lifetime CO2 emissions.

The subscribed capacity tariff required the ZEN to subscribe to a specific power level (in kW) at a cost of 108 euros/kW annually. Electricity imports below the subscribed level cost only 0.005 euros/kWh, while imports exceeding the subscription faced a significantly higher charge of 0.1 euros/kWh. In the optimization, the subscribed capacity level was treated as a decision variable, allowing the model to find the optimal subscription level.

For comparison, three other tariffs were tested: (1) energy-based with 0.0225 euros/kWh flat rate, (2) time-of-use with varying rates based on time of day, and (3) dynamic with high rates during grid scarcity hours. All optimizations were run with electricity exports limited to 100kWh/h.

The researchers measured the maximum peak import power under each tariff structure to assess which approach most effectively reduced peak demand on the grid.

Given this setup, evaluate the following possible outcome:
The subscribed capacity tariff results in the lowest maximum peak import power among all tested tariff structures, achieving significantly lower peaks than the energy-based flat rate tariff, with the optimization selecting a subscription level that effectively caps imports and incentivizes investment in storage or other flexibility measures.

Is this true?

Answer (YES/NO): NO